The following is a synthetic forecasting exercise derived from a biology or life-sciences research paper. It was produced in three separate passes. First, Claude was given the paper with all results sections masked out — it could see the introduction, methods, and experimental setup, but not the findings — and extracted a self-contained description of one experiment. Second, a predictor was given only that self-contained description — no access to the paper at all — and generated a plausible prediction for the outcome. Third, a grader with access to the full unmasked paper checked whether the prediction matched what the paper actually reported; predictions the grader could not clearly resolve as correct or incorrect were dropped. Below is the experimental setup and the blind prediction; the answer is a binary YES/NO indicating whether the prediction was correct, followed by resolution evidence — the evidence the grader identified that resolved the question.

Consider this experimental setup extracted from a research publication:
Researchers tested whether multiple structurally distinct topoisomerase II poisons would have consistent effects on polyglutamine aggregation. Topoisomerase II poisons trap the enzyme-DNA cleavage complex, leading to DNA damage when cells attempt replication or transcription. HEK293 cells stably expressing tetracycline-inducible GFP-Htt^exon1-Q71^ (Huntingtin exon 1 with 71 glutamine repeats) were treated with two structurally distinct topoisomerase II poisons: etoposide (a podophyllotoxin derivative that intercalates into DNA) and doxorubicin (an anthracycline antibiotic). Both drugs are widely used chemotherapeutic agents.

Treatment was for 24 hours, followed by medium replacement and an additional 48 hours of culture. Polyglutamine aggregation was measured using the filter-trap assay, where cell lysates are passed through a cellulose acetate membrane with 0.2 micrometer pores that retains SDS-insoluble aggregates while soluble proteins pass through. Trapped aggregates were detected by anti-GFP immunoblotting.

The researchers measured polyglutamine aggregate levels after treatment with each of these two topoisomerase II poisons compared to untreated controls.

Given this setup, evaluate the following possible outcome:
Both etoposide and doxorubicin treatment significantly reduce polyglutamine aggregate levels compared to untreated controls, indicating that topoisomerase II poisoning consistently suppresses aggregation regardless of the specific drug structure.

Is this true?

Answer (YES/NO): NO